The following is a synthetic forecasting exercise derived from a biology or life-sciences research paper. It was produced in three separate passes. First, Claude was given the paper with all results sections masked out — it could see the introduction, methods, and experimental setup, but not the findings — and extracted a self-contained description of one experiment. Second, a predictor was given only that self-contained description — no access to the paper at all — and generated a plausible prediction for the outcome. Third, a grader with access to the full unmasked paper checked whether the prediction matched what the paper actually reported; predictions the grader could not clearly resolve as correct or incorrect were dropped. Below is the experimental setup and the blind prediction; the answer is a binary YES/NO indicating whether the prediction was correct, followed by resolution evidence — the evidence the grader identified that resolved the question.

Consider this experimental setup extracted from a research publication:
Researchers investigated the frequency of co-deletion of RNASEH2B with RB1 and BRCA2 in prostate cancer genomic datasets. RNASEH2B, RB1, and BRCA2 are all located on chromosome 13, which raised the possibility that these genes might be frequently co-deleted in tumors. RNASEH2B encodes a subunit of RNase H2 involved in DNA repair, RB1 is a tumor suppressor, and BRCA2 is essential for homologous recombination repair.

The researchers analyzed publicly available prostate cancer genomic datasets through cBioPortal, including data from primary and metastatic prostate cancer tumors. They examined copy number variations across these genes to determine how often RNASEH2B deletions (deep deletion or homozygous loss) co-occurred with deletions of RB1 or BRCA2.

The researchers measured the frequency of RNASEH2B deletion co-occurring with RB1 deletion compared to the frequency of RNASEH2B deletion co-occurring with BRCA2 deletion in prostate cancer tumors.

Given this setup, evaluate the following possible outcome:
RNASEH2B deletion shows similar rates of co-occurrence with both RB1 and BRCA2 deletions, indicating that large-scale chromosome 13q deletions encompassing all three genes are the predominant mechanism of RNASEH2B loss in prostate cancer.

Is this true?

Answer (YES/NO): NO